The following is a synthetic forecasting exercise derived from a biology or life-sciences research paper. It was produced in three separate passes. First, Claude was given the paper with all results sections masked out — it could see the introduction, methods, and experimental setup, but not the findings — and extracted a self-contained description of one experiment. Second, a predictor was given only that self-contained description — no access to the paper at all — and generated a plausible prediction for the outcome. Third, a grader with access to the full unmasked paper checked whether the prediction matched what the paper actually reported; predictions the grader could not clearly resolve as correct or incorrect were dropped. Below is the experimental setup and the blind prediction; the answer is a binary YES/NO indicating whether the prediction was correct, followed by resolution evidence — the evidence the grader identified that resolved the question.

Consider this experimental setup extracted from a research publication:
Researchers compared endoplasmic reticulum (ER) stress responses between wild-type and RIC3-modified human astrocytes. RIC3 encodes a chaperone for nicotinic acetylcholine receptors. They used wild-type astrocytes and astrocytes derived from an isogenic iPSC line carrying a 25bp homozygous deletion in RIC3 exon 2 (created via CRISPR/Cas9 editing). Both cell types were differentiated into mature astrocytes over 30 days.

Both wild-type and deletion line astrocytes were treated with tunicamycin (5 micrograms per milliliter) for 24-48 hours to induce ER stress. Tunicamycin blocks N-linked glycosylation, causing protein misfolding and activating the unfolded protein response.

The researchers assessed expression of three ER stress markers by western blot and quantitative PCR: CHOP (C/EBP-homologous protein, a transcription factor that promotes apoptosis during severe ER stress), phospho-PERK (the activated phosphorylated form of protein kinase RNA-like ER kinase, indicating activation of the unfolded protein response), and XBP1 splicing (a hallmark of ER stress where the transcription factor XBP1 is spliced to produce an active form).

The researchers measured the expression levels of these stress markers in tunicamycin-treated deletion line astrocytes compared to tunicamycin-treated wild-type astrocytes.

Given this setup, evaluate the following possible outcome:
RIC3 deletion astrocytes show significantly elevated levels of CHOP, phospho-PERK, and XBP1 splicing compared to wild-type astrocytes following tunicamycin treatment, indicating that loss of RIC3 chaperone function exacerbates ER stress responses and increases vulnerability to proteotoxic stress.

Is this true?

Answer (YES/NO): NO